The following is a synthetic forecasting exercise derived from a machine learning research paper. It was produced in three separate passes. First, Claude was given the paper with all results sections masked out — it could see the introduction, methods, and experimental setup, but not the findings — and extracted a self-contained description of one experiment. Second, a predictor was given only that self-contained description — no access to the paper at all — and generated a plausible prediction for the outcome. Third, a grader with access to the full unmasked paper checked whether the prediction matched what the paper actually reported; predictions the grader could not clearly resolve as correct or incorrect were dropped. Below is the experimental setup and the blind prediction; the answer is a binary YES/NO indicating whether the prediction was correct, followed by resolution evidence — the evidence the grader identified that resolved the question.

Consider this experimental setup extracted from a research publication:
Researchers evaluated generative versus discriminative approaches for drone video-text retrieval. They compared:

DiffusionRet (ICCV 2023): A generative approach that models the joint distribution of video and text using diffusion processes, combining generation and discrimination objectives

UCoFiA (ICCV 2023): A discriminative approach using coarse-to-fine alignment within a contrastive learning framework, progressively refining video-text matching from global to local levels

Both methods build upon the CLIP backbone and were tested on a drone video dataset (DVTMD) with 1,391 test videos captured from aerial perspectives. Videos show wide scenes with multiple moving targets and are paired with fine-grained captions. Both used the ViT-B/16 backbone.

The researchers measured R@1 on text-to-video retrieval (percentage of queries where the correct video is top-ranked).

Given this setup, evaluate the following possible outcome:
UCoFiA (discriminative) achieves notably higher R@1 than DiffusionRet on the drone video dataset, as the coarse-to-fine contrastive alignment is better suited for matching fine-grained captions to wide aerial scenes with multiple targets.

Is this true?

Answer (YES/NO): YES